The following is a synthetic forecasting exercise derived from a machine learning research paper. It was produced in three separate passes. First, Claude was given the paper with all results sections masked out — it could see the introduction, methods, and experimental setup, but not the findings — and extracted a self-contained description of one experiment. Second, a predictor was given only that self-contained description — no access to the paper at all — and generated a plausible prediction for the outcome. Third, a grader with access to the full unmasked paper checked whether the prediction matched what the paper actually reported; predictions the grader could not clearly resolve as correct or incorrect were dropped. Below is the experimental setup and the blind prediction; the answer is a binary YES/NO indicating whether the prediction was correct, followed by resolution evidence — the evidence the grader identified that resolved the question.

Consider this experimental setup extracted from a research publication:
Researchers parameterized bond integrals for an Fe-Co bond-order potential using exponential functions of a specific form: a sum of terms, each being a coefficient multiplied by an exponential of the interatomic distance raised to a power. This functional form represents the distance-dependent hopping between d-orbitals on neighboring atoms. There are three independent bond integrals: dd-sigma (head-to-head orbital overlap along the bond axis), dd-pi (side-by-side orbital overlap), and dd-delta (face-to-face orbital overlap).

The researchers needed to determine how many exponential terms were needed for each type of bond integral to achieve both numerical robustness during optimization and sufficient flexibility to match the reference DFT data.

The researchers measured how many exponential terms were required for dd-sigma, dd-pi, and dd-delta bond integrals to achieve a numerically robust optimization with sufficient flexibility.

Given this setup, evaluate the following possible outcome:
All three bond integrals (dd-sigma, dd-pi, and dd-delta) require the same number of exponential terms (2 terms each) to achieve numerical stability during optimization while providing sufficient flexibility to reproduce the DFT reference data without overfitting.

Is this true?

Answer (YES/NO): NO